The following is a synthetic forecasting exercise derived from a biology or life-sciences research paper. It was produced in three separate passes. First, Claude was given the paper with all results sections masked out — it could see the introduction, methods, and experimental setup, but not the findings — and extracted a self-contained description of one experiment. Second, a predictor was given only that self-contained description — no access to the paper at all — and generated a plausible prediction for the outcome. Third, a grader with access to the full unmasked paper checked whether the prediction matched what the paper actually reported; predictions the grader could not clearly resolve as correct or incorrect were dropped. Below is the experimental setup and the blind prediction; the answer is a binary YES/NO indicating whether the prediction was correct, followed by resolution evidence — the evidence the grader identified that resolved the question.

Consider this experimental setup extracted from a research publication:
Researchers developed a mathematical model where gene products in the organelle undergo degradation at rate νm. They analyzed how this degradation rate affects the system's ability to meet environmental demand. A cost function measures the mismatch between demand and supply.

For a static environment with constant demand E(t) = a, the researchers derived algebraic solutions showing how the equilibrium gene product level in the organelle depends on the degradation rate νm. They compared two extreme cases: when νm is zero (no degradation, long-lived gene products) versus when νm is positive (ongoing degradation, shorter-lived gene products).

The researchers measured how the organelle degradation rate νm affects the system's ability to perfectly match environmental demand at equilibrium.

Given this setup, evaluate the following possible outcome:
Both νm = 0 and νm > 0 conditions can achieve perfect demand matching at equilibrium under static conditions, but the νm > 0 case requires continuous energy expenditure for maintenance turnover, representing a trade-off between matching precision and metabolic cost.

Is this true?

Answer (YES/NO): NO